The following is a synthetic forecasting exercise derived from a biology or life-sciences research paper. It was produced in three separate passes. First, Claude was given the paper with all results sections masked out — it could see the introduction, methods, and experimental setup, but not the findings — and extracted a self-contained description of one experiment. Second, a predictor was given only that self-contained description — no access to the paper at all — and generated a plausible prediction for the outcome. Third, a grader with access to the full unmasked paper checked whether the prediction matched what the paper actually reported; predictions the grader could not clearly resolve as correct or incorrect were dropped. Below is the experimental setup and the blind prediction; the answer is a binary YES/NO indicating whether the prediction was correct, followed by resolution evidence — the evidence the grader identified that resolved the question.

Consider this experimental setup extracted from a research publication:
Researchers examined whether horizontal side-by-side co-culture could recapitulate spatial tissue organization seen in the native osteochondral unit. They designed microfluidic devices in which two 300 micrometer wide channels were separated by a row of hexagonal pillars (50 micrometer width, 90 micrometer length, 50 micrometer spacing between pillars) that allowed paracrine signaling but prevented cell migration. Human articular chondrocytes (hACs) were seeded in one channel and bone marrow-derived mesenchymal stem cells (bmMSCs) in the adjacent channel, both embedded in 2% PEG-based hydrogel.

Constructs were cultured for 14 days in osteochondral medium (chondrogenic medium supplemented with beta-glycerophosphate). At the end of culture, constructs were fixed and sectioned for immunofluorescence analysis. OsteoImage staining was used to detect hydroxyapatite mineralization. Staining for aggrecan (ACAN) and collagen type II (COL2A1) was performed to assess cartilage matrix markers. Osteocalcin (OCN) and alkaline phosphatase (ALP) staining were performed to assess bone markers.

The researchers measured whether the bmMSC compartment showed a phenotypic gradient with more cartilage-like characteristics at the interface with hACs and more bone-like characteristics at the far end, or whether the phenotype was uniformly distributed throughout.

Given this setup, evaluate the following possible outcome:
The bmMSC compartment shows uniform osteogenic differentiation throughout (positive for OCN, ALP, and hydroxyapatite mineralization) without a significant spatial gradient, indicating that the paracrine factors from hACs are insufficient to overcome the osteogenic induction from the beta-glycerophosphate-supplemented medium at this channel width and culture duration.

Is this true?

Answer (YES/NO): NO